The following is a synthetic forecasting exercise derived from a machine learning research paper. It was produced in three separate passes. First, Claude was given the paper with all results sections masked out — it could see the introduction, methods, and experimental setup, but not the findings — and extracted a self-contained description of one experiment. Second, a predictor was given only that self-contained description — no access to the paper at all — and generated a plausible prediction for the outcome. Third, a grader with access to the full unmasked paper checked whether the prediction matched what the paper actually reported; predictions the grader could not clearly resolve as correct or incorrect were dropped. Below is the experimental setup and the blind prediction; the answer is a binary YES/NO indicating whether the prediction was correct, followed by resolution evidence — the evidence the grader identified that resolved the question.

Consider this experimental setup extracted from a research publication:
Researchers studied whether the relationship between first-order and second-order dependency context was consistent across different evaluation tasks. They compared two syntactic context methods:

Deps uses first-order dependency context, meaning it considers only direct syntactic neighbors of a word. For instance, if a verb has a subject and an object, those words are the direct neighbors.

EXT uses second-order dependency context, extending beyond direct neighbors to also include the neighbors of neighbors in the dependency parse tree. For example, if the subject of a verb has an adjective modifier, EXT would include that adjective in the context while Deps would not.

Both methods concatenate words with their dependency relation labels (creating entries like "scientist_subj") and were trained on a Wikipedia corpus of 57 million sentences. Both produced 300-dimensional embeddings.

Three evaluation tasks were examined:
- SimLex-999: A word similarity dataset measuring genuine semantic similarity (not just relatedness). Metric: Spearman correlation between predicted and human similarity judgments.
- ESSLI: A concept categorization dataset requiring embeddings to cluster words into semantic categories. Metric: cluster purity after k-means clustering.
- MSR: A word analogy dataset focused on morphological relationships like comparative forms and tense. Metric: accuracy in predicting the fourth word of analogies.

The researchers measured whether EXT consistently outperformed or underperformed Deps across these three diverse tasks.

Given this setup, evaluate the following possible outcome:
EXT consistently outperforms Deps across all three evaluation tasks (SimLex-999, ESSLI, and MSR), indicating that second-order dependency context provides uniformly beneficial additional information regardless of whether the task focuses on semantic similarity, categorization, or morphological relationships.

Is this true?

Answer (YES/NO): NO